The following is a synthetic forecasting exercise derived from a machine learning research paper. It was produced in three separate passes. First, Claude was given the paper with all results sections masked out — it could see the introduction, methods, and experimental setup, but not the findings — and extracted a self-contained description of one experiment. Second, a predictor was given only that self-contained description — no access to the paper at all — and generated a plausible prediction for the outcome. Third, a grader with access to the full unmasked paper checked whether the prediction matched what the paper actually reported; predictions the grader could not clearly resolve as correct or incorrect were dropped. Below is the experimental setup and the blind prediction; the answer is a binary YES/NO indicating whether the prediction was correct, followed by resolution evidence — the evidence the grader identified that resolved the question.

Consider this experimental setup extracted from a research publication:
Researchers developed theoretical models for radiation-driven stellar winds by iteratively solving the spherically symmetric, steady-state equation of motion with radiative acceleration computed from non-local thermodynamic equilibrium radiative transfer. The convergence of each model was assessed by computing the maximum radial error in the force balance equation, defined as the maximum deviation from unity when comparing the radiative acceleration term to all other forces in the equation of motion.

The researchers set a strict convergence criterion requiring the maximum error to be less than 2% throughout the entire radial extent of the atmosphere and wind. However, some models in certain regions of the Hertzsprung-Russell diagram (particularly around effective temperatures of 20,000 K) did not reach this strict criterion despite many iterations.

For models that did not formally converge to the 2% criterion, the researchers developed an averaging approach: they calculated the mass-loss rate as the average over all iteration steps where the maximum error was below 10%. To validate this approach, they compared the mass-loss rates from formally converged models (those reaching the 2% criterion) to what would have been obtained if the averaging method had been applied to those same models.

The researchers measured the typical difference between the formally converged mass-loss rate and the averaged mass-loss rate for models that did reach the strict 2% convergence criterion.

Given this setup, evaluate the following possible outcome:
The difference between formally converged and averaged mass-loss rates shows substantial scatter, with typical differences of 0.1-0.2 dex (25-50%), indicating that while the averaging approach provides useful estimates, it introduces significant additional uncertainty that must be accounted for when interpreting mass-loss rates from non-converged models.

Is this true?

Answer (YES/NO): NO